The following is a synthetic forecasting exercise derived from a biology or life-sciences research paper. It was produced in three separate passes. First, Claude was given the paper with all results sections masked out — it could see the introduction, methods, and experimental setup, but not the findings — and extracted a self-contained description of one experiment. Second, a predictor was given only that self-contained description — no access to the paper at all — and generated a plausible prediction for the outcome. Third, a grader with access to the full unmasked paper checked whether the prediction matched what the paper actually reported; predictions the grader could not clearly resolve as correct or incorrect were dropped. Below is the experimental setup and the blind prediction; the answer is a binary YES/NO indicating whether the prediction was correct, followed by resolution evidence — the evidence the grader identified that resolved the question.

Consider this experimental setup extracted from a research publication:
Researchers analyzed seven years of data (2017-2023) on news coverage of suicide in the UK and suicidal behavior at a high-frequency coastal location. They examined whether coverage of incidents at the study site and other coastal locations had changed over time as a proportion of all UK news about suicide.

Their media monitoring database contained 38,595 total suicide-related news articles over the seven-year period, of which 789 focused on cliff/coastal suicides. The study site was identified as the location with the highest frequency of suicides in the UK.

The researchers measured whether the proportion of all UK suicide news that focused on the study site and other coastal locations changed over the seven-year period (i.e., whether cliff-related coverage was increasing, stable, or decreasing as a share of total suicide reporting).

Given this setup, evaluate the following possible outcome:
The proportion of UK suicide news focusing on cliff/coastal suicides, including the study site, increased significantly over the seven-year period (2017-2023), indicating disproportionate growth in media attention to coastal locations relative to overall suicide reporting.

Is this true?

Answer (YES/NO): NO